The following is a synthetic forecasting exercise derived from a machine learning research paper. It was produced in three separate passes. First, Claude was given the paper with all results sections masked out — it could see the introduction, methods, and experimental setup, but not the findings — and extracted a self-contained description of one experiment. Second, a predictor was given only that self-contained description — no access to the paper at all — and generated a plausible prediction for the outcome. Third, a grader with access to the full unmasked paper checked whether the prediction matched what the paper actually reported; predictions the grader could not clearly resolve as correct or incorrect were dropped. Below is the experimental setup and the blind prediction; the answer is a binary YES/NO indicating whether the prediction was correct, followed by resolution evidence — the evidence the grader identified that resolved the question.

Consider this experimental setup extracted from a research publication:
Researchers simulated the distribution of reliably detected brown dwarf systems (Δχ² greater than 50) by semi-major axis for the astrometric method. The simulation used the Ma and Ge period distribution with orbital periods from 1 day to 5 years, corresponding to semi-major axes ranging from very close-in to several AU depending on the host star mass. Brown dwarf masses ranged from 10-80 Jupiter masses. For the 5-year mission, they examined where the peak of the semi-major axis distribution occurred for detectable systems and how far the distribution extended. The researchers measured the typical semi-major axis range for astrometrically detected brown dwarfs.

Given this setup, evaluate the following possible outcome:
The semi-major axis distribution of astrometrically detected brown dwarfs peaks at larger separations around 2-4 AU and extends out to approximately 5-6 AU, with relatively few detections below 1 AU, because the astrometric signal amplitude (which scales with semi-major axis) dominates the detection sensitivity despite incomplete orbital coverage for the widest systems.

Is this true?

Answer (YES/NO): NO